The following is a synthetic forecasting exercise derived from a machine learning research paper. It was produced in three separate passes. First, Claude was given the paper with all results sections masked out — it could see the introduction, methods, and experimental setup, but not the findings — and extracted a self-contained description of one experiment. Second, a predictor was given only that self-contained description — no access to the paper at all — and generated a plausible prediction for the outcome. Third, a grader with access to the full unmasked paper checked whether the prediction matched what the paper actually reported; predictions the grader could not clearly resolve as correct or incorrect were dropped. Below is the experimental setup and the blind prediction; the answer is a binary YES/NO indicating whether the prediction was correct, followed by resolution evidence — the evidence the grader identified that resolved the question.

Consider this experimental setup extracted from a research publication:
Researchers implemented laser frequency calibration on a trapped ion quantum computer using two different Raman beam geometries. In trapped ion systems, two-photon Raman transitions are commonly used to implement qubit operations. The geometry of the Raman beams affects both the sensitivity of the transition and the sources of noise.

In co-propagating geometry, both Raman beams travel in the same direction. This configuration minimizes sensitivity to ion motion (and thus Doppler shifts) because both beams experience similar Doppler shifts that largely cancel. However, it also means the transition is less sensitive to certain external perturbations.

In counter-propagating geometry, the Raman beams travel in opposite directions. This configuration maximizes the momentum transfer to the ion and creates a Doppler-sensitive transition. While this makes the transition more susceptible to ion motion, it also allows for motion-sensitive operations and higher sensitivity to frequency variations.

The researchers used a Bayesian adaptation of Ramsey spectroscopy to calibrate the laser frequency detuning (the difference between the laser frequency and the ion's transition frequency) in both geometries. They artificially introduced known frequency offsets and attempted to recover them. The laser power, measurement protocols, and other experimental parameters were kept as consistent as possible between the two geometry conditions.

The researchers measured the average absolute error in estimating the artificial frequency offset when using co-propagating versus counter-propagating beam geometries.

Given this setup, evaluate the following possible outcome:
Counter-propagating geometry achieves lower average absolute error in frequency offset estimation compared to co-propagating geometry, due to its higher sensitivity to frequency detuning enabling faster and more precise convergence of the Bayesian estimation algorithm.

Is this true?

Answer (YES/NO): YES